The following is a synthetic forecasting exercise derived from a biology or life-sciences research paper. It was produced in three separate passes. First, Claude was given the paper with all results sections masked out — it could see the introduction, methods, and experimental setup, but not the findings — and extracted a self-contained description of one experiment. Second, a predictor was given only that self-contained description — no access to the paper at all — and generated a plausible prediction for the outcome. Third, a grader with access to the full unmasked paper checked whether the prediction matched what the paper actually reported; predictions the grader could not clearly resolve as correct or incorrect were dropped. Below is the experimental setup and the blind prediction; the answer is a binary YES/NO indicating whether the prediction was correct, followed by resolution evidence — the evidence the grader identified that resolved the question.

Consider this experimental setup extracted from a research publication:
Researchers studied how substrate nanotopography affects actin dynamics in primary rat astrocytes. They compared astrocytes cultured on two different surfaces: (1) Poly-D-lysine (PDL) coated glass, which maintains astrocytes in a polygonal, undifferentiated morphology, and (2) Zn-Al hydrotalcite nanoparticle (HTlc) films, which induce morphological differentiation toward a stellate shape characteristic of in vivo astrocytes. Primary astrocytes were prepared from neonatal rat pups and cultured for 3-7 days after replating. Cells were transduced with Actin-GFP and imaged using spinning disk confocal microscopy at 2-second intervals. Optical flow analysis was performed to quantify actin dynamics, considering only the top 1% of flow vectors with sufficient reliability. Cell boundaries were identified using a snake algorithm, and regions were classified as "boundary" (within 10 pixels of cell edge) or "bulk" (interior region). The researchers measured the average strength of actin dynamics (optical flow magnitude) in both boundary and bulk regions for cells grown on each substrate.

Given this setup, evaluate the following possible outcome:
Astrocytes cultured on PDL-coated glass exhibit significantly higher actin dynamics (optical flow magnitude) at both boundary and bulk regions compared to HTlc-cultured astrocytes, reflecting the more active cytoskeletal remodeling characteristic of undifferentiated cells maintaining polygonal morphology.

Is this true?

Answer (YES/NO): YES